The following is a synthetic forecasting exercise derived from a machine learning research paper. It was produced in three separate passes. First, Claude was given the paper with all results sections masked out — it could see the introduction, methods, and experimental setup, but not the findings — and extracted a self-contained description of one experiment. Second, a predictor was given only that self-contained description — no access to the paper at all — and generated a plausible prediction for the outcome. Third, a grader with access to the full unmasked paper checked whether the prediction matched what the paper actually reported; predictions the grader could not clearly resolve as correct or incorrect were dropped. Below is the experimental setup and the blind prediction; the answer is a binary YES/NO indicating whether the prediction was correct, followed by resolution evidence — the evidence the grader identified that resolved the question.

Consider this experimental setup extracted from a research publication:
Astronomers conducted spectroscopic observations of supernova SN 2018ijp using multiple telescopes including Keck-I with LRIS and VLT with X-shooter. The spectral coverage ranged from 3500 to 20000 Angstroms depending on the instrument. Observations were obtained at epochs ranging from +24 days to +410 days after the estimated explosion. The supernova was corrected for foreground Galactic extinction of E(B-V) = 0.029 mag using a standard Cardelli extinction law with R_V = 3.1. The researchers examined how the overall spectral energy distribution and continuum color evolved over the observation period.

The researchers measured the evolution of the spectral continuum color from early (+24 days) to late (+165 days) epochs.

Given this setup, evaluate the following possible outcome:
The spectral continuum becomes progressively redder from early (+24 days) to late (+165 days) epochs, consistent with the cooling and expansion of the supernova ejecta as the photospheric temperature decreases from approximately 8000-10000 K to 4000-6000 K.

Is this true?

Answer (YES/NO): NO